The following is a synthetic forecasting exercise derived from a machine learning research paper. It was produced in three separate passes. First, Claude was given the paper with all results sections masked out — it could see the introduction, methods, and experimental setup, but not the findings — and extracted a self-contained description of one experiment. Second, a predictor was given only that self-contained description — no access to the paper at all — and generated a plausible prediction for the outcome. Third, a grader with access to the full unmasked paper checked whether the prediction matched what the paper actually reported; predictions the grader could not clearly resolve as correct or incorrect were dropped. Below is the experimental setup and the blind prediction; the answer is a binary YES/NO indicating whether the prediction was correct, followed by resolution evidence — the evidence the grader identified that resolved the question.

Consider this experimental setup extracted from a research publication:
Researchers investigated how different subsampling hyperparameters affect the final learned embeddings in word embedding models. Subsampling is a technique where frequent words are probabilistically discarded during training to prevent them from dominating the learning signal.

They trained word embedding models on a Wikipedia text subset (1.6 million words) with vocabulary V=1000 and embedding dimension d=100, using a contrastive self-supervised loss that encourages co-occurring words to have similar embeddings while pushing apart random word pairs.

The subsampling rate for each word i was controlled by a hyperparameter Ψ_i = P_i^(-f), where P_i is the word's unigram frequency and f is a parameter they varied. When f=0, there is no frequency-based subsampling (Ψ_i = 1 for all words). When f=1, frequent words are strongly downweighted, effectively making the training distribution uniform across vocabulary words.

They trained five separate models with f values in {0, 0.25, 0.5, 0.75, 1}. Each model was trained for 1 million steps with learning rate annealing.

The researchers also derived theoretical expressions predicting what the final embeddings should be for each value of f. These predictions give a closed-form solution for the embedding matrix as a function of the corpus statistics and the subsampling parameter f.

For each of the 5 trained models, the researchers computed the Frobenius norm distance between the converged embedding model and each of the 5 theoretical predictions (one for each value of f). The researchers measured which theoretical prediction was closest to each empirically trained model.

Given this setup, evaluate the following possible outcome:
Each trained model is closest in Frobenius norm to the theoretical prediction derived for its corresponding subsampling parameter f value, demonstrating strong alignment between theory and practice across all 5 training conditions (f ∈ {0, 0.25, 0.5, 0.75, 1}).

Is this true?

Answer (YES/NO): YES